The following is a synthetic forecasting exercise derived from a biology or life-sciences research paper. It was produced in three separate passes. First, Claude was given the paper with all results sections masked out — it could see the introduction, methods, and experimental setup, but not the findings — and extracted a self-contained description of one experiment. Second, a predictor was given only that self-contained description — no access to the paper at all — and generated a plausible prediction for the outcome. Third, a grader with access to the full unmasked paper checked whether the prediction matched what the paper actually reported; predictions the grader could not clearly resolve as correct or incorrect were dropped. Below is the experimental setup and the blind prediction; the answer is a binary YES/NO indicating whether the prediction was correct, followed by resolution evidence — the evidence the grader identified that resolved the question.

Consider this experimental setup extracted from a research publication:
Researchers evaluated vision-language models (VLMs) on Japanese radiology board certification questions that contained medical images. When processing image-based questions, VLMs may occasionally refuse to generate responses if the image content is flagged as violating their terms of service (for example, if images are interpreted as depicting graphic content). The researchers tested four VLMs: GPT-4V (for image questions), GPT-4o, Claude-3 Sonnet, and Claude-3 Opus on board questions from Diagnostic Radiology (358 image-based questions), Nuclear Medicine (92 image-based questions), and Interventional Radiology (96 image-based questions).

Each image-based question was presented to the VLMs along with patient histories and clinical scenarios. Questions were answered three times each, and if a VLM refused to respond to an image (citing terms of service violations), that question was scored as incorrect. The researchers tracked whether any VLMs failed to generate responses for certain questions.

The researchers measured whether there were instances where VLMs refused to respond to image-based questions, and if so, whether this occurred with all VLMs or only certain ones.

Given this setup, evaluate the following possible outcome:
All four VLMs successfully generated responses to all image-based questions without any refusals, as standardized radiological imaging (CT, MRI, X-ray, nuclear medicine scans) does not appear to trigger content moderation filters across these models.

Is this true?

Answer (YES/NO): NO